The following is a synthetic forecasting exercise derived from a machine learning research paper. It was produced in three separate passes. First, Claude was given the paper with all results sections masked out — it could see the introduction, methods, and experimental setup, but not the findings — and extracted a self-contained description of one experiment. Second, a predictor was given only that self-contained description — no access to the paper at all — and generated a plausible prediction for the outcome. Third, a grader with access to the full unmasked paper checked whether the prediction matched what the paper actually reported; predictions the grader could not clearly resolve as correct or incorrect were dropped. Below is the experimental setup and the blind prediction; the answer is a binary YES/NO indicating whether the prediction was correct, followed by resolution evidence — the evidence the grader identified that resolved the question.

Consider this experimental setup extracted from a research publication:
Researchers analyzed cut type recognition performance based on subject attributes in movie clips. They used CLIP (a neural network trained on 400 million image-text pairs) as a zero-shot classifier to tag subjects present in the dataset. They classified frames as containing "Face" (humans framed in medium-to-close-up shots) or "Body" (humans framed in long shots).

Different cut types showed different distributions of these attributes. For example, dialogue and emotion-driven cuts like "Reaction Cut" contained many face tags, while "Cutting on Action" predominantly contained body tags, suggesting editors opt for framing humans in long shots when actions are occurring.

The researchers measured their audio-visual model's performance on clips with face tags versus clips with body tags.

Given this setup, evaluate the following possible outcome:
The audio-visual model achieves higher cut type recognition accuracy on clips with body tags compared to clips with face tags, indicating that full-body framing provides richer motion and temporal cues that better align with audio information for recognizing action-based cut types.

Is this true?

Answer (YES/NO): NO